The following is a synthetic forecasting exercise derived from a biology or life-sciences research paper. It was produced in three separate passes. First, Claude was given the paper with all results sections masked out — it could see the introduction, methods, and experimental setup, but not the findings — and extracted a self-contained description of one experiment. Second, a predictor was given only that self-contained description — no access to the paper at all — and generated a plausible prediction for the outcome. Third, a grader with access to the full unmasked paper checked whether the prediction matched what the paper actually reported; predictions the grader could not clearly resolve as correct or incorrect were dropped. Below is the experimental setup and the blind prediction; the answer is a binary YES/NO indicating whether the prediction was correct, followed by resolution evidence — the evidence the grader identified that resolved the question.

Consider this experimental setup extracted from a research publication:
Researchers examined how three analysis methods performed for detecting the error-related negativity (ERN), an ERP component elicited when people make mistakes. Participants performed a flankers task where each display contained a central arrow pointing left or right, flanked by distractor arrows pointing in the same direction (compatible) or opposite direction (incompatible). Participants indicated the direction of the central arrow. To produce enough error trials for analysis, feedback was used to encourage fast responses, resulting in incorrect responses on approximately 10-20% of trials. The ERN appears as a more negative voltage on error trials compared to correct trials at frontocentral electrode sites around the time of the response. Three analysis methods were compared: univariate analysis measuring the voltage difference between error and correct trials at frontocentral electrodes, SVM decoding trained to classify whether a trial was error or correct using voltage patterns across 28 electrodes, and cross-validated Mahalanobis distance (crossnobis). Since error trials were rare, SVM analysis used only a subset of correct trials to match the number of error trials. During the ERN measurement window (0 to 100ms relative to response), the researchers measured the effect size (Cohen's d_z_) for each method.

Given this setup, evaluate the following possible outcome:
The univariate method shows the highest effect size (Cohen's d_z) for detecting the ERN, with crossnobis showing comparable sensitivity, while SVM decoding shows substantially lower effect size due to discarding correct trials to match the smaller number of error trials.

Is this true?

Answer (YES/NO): NO